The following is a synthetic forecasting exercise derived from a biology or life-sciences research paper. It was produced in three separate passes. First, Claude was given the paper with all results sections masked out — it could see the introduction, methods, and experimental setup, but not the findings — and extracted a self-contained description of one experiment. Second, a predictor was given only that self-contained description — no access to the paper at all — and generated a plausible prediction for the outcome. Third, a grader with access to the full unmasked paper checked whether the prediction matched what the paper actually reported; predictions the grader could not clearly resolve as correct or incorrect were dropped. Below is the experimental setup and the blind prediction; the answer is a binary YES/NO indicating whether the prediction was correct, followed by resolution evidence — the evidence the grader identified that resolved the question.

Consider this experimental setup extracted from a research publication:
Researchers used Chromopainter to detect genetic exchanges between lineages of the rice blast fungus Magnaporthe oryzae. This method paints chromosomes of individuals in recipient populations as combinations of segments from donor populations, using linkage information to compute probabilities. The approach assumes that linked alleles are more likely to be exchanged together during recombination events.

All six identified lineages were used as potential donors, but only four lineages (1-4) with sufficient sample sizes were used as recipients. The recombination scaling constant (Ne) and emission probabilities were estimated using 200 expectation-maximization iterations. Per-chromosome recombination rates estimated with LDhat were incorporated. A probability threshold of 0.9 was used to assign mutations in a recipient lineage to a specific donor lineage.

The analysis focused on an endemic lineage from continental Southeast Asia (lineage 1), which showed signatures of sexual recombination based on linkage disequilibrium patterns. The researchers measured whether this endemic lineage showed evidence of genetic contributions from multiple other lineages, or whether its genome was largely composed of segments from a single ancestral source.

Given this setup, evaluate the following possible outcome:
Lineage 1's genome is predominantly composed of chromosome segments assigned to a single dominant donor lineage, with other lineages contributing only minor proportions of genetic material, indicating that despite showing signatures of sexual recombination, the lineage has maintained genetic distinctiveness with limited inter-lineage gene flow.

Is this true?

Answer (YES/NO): NO